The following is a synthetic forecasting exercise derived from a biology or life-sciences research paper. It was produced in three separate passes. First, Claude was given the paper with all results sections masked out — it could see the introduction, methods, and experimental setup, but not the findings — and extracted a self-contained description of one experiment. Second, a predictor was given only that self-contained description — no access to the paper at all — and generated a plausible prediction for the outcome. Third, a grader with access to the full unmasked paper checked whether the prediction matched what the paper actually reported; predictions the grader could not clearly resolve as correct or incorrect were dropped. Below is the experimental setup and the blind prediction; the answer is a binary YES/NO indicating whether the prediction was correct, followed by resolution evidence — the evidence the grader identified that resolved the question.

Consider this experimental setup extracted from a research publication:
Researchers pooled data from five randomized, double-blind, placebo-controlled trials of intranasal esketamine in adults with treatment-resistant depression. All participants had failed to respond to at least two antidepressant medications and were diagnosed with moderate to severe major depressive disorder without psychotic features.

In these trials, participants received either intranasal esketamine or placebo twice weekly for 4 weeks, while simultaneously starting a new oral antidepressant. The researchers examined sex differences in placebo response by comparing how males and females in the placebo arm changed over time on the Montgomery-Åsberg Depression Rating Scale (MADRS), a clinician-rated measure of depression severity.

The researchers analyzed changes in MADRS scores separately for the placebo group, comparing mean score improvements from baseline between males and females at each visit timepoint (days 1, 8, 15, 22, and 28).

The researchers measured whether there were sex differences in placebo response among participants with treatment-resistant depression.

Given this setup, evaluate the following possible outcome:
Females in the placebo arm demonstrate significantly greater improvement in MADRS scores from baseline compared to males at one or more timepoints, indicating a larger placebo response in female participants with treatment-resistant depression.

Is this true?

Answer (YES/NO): YES